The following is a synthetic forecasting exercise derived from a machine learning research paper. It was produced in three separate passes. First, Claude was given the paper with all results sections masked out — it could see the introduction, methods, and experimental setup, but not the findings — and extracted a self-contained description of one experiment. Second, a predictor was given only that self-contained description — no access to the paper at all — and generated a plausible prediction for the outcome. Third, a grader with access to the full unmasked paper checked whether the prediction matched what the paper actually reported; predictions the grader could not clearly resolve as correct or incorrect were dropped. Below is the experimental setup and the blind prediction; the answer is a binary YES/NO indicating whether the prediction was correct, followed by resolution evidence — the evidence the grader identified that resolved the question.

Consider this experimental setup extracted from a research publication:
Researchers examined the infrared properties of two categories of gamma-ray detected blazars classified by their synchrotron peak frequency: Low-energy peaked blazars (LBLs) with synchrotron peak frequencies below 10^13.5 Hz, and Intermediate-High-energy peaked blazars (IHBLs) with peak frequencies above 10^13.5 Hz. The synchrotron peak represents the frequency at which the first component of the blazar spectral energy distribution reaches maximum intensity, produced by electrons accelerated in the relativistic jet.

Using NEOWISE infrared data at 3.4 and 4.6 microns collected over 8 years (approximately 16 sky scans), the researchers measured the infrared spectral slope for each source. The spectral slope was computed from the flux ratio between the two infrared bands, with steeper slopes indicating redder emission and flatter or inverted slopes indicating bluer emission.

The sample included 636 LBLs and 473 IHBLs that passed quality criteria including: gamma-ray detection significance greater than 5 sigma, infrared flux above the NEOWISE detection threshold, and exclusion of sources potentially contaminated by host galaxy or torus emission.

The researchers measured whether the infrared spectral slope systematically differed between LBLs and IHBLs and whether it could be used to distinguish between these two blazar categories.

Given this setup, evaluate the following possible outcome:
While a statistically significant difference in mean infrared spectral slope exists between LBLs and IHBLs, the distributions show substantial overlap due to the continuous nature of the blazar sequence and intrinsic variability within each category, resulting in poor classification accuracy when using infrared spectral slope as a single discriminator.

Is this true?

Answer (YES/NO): NO